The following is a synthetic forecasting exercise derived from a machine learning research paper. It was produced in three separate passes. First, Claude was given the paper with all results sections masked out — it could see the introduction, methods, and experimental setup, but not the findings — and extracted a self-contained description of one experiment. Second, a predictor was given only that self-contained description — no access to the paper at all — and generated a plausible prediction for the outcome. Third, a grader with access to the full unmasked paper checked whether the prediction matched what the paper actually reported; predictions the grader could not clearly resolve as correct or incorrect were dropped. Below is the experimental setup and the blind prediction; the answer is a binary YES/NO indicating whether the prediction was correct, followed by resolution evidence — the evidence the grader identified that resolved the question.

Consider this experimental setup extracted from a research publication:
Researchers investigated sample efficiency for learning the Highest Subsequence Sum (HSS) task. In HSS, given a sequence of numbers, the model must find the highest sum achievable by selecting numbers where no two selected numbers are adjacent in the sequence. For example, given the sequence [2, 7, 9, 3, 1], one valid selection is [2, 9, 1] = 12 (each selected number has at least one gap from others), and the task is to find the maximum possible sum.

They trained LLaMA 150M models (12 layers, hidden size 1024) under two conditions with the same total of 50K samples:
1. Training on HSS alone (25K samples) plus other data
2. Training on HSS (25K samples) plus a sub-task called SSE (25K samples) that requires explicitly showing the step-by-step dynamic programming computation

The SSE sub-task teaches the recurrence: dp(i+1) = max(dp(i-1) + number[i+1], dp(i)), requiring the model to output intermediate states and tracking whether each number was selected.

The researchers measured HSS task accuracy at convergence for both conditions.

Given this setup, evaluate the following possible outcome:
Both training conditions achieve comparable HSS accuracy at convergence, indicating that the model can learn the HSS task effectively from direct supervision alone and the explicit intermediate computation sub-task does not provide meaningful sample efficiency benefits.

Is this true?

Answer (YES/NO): NO